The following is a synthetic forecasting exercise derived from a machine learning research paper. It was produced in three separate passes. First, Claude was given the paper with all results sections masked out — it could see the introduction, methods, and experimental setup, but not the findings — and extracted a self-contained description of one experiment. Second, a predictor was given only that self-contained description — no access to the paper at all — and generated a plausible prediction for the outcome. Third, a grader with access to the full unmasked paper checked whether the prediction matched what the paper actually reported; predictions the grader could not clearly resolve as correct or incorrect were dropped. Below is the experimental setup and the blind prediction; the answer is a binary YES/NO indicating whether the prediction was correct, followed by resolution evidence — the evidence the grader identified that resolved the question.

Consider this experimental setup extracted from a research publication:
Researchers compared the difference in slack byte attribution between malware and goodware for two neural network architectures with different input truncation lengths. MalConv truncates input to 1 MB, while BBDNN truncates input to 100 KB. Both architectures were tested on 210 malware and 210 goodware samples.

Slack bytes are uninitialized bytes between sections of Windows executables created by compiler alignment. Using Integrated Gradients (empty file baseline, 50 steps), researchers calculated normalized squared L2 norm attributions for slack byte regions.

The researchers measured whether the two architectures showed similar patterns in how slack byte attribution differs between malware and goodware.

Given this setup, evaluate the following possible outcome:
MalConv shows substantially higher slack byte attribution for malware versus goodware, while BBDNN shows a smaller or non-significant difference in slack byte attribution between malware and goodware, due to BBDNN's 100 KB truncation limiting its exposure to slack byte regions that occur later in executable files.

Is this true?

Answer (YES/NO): NO